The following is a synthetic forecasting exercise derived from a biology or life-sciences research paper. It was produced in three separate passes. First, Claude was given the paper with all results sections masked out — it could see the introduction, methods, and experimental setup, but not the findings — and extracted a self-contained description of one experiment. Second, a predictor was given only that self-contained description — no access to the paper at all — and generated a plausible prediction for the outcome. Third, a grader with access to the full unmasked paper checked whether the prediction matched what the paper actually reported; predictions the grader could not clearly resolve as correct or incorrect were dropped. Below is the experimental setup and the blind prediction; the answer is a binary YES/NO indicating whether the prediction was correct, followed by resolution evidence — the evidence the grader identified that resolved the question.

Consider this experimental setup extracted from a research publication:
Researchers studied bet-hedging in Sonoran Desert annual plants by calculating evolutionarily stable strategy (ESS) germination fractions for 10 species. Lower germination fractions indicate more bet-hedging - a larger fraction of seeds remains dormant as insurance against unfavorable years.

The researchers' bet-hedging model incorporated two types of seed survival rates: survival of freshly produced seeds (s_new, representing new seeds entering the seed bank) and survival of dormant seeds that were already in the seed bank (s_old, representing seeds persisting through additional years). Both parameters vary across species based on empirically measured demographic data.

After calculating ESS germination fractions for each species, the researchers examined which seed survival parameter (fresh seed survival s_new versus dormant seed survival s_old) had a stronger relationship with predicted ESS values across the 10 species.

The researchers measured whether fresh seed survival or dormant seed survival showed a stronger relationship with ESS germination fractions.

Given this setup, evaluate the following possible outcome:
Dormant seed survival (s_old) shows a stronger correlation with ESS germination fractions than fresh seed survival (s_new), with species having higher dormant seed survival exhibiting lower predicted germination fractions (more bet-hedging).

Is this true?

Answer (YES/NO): YES